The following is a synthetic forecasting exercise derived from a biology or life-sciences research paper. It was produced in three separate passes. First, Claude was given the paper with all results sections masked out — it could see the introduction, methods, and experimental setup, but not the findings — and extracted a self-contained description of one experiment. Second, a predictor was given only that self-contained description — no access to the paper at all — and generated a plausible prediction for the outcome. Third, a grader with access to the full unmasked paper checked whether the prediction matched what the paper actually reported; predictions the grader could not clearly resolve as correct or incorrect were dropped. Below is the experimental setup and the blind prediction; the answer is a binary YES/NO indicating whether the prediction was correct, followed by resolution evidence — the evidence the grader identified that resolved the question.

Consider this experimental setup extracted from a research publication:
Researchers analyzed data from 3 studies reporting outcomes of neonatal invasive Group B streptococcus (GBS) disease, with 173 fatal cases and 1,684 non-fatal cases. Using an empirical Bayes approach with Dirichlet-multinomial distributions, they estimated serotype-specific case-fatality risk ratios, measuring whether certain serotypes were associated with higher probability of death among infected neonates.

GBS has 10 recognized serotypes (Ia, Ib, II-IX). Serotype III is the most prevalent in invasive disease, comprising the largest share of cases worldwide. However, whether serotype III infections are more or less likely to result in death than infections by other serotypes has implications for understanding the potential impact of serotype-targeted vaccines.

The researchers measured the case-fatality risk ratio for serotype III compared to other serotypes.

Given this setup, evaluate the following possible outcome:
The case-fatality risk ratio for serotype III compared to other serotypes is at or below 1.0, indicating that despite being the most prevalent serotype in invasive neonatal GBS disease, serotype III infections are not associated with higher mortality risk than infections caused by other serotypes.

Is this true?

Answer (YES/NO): YES